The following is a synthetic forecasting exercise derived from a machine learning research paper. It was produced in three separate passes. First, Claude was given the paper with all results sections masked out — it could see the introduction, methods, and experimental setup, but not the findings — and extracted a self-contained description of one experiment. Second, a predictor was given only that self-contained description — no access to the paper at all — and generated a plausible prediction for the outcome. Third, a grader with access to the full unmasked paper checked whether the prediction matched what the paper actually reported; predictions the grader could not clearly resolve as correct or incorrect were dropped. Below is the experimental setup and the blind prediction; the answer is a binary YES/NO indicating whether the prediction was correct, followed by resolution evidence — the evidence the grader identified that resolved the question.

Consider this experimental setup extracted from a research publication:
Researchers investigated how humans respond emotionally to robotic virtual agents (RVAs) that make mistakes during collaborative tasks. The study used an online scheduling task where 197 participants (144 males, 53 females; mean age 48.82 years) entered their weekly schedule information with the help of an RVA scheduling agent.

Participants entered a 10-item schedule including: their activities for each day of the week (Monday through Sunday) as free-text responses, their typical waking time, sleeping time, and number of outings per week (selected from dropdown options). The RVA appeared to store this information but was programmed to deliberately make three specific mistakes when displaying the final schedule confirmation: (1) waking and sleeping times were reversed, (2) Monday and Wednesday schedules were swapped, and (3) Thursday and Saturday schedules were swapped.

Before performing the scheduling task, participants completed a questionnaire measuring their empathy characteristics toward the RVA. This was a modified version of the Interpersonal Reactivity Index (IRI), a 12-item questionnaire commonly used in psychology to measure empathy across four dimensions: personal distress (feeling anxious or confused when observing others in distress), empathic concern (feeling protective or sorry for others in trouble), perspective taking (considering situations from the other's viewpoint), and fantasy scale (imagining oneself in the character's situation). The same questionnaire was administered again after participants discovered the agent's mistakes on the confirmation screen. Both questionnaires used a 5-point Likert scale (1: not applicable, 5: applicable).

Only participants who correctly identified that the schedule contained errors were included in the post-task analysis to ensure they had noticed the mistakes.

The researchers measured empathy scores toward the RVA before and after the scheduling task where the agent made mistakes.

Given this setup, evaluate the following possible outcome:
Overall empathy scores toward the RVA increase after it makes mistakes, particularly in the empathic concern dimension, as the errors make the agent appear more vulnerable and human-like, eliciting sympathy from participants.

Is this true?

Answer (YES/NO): NO